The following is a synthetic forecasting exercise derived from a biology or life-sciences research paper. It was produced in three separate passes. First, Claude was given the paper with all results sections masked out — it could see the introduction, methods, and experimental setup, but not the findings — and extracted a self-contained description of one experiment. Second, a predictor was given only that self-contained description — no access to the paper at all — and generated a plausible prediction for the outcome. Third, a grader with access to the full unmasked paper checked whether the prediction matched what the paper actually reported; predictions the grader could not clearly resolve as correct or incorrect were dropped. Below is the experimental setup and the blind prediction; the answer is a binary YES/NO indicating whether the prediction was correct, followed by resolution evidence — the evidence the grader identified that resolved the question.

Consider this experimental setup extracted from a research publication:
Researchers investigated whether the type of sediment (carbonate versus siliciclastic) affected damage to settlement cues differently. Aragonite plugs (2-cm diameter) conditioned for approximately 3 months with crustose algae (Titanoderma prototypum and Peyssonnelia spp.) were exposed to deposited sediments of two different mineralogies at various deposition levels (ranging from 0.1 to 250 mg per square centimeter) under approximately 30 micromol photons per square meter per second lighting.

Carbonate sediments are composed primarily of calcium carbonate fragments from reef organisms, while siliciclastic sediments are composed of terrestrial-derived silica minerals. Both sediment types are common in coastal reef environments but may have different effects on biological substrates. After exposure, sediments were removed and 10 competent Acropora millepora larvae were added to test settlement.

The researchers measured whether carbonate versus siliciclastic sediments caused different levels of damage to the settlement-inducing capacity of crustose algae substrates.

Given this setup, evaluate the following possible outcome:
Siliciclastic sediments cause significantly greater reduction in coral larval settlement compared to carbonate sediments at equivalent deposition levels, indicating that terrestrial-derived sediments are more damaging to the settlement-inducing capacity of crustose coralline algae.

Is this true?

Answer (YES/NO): NO